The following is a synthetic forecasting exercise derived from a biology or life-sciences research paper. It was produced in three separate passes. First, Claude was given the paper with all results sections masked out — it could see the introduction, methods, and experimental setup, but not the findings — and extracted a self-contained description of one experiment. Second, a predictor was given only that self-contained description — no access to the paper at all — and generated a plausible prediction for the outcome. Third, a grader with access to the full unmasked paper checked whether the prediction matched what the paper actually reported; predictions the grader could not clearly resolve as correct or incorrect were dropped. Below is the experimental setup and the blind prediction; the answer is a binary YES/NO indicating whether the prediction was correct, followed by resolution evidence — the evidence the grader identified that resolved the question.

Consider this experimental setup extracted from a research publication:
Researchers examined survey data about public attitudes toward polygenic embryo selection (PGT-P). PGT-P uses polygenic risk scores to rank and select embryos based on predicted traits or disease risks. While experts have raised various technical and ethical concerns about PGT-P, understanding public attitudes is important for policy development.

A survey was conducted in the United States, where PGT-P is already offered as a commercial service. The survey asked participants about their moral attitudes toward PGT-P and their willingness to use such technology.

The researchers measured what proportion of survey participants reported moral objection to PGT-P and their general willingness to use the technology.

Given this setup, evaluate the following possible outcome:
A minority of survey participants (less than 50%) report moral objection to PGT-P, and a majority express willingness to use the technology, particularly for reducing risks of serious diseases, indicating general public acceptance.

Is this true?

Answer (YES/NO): NO